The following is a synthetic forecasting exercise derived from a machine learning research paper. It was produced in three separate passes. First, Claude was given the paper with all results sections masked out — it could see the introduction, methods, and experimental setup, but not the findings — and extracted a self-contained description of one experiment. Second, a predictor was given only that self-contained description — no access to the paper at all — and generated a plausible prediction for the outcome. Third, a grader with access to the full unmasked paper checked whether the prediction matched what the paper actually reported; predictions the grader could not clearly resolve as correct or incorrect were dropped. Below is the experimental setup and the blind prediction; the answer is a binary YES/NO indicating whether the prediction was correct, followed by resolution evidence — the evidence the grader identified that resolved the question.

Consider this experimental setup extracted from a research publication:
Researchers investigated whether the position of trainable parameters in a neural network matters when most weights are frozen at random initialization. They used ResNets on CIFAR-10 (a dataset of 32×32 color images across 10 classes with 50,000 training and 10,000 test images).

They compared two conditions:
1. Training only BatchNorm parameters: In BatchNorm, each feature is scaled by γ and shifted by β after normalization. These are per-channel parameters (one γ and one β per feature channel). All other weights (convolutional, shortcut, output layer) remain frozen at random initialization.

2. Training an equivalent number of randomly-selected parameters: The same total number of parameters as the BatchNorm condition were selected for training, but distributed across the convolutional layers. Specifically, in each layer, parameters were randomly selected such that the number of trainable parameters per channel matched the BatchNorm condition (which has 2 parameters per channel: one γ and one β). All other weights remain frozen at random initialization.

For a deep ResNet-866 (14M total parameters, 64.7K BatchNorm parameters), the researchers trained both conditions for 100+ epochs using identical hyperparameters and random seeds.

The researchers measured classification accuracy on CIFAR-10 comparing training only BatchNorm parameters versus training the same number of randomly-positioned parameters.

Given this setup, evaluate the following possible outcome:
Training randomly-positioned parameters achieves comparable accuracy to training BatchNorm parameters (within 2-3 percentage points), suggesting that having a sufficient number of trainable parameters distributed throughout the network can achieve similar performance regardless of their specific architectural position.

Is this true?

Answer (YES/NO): NO